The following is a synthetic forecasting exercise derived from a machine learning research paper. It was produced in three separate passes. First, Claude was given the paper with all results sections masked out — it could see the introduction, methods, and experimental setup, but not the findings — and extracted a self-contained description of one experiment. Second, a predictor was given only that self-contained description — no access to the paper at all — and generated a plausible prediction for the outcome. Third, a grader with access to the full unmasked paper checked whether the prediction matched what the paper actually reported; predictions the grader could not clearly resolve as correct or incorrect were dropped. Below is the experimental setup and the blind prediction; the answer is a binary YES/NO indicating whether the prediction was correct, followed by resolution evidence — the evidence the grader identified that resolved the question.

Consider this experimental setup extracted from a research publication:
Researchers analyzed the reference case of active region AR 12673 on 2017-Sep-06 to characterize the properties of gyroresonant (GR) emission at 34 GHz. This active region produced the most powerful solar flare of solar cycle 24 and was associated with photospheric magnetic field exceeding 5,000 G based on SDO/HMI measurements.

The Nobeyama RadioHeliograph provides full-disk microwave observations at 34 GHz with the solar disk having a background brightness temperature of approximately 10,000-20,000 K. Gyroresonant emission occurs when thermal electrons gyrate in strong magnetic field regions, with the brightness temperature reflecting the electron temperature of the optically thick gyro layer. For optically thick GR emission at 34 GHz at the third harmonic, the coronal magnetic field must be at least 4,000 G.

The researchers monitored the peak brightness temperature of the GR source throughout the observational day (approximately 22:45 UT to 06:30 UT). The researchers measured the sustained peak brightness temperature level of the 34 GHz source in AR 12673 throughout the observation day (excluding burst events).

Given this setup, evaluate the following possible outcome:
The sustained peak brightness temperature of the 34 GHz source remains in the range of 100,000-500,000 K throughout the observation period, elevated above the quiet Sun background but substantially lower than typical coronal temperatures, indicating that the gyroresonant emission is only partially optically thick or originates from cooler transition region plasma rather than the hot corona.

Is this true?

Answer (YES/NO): YES